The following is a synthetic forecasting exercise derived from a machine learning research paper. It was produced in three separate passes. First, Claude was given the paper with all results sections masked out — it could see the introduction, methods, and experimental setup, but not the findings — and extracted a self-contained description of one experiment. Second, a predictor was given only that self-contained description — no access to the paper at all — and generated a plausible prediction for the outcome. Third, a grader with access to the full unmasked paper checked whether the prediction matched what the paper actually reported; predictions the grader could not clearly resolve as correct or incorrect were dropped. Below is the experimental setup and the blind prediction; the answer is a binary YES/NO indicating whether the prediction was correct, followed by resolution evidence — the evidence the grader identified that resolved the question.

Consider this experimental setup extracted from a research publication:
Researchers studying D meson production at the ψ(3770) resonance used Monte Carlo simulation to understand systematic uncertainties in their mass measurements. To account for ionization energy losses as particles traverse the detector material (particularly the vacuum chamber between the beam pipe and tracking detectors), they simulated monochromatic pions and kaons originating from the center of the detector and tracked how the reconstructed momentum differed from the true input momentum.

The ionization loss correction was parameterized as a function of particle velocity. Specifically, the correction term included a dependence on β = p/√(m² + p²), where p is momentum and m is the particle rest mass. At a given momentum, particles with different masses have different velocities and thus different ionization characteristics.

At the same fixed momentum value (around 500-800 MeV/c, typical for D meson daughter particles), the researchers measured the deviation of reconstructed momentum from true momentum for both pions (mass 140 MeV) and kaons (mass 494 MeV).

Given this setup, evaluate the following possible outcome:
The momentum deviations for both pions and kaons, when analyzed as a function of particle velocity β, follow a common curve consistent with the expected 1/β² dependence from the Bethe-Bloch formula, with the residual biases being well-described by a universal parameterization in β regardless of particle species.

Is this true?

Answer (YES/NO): NO